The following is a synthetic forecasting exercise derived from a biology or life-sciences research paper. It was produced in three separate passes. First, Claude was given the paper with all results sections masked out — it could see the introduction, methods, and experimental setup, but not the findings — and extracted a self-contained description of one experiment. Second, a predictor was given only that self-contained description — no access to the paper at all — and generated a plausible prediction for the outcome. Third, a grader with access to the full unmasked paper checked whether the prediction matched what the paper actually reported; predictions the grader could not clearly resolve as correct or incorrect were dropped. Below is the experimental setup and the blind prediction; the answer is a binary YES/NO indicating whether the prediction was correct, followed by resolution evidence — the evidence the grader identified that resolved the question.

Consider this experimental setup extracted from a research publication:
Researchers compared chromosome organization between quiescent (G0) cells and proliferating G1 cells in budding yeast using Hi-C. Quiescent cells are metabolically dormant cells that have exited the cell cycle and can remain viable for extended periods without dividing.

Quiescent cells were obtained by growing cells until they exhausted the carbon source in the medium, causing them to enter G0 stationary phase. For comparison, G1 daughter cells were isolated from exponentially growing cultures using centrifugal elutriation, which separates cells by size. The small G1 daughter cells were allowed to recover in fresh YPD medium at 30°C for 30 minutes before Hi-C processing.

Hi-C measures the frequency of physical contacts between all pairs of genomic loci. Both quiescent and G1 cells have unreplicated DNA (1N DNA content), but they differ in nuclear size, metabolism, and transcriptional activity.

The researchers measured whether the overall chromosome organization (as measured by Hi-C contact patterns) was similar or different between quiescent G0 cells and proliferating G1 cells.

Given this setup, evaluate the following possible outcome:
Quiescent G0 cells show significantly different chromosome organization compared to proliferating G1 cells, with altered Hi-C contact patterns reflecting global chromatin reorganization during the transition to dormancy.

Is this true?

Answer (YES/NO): NO